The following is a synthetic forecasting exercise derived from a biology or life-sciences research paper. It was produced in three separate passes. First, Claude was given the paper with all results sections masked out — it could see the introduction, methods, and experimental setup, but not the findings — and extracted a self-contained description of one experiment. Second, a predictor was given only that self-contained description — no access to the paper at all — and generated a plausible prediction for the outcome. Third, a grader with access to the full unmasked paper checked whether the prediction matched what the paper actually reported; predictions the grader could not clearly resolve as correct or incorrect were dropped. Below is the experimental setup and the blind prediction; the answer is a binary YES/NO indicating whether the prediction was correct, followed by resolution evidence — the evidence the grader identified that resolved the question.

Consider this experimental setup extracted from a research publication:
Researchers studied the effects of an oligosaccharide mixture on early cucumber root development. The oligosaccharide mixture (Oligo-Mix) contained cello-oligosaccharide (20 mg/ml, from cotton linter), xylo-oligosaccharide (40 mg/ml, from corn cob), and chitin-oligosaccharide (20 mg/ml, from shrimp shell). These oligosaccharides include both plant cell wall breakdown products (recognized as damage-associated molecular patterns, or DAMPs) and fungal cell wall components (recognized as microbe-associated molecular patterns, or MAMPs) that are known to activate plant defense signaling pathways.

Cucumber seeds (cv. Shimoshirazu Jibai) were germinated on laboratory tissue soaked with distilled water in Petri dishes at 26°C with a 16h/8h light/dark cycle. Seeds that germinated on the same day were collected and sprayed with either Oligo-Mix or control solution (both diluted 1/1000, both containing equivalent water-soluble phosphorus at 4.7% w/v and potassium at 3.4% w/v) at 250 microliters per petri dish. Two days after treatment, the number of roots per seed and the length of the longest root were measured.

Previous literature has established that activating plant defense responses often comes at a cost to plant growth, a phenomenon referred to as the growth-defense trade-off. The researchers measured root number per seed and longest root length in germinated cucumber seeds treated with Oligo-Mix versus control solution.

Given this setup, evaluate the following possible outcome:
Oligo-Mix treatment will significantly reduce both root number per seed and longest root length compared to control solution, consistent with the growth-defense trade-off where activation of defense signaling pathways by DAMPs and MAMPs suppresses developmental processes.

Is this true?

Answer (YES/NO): NO